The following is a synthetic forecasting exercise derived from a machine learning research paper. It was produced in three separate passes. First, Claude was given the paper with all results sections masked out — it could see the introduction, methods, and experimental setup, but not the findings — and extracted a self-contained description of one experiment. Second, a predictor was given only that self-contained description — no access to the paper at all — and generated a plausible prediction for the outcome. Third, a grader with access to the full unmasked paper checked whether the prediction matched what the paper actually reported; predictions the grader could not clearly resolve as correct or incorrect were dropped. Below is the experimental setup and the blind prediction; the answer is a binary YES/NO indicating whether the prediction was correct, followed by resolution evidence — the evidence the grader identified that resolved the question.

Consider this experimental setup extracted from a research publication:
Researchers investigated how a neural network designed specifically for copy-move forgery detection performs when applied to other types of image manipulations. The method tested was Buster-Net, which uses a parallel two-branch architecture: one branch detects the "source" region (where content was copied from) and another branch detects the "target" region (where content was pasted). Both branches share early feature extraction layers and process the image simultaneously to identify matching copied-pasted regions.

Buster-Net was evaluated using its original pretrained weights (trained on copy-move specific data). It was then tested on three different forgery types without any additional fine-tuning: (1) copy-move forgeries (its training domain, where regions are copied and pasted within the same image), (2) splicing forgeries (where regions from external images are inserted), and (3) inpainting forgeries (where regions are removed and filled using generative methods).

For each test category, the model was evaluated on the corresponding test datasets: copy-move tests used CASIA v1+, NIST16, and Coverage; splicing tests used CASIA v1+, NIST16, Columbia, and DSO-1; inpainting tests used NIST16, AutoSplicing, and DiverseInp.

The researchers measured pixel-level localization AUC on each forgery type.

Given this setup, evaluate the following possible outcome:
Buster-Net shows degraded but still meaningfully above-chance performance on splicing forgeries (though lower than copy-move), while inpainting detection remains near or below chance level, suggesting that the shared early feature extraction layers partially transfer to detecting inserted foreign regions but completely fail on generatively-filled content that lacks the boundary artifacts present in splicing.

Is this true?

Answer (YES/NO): NO